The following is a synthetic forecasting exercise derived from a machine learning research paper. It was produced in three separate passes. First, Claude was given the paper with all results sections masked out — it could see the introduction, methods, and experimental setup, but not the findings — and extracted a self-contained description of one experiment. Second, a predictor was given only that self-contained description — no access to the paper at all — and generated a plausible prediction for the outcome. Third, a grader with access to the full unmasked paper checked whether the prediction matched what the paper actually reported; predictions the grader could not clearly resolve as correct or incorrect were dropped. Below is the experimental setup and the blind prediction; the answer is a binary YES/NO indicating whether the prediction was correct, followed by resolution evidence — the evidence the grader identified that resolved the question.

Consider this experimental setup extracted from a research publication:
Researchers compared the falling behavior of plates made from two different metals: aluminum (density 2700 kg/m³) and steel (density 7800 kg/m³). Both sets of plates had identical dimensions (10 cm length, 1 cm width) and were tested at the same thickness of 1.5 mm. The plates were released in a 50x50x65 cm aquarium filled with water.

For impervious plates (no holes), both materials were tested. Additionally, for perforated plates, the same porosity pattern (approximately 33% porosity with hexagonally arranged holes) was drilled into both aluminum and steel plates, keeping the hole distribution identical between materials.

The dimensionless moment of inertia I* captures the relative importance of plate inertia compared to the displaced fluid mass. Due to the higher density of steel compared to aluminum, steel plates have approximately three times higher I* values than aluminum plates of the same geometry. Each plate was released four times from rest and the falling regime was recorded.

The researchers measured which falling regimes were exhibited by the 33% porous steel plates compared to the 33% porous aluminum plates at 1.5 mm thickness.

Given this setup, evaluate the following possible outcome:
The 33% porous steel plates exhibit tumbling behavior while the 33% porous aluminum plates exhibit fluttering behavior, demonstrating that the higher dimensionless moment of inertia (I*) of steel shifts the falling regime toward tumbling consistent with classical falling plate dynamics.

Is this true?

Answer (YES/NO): NO